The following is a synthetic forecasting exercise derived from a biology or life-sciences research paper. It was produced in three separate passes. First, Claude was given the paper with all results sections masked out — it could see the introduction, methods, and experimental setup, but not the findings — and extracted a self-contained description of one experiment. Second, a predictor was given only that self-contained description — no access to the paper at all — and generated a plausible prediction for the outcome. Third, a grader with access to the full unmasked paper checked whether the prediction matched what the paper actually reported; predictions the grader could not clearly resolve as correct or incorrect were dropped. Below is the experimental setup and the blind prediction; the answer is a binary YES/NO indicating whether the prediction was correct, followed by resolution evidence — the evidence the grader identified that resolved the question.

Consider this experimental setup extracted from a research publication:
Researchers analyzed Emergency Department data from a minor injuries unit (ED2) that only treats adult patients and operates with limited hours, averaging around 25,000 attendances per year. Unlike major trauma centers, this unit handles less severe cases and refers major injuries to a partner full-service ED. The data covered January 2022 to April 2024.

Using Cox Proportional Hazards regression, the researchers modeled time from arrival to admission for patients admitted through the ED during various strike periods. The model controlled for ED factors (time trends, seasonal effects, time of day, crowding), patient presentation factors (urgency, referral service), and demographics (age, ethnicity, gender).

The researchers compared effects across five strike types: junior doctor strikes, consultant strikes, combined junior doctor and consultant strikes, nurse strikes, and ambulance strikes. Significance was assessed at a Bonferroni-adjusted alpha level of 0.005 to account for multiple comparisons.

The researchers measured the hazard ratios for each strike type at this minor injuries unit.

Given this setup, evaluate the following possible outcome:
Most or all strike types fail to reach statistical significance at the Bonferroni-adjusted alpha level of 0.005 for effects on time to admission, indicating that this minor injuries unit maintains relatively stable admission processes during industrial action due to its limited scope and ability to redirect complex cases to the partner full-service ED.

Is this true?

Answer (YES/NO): YES